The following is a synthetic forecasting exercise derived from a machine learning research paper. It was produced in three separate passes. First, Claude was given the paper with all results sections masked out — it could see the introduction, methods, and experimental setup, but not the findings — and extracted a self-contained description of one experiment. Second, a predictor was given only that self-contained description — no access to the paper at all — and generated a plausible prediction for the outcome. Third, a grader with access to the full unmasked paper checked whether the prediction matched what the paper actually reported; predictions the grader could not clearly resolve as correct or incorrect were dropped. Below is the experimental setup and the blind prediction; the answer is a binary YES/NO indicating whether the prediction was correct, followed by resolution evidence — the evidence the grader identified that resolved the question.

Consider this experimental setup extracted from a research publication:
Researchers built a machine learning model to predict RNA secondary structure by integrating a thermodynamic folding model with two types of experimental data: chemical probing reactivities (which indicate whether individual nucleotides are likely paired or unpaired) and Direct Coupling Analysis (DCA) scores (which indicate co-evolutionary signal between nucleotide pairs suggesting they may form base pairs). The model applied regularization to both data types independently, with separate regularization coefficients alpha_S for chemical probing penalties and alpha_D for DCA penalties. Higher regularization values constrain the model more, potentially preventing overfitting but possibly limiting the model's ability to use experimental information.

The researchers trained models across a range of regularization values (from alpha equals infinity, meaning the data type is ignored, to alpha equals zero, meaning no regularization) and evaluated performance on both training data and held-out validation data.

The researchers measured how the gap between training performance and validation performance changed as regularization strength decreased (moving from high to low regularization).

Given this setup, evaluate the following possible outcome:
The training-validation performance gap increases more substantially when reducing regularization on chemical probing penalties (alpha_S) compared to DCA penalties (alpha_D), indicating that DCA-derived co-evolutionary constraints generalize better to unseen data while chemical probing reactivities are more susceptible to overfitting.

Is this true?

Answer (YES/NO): YES